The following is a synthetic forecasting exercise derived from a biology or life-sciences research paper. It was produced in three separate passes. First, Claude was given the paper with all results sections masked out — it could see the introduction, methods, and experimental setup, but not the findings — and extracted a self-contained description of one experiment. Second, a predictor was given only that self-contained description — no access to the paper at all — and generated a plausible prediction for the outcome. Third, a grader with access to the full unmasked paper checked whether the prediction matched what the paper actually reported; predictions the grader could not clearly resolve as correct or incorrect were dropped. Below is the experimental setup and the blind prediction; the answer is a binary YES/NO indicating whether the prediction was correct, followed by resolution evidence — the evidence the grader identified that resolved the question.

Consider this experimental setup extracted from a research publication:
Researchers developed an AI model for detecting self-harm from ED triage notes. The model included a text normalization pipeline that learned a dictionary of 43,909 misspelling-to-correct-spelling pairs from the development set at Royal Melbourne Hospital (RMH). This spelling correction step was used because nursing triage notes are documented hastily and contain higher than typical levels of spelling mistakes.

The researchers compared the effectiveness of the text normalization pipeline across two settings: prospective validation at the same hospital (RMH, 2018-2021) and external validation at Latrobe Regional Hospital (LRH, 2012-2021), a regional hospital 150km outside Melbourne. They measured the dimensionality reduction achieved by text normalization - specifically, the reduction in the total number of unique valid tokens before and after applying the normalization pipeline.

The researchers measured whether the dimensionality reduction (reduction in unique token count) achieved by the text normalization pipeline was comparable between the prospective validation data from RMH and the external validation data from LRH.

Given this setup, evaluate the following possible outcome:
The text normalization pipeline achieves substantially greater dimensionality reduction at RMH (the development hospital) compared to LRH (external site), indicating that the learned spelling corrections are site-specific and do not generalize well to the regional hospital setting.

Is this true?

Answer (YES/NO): NO